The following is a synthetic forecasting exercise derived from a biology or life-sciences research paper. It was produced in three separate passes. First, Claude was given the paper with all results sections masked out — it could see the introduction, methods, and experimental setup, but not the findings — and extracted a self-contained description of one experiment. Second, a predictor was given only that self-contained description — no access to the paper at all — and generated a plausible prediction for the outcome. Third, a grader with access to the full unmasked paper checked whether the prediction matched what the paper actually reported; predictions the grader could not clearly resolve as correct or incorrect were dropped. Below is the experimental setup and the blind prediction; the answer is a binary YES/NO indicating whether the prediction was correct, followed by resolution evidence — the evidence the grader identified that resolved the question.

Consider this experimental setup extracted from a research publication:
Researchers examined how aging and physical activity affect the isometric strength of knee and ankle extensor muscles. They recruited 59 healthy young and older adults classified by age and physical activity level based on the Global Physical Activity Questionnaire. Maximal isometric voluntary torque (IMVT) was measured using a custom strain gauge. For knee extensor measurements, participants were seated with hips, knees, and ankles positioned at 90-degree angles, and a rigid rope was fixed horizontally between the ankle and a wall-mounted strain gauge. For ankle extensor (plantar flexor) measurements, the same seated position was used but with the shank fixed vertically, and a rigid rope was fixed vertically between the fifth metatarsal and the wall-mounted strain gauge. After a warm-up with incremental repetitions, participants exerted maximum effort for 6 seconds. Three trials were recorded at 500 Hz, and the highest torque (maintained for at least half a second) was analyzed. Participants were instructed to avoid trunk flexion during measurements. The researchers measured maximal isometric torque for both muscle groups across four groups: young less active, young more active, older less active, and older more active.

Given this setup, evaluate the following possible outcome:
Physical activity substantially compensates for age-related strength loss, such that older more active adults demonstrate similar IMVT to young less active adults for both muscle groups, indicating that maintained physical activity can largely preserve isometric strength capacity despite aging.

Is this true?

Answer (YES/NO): NO